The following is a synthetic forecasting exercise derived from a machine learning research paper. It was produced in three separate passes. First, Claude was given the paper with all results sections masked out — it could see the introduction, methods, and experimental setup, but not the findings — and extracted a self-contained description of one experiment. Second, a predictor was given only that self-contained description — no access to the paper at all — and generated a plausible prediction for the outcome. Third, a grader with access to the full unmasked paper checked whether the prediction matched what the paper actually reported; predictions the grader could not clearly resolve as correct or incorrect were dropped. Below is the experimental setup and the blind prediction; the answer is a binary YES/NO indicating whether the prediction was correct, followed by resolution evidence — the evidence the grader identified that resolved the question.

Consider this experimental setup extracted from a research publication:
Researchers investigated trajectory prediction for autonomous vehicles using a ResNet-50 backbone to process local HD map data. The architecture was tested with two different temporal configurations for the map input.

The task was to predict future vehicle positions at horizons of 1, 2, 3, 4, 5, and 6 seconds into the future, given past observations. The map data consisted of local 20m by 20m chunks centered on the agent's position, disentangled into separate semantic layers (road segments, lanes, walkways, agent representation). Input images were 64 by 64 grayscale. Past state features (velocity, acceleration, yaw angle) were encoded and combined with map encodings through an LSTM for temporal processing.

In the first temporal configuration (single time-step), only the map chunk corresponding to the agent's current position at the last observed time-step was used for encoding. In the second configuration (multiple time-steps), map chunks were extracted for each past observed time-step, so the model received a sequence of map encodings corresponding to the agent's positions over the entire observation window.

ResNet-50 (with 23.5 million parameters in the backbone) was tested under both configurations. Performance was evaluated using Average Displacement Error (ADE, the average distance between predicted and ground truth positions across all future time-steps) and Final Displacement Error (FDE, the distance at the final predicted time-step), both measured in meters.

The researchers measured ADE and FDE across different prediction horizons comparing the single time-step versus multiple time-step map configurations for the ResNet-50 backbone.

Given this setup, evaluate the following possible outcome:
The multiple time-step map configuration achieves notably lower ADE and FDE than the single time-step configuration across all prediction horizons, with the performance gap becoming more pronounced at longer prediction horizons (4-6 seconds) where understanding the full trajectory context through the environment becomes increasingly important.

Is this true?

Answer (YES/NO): NO